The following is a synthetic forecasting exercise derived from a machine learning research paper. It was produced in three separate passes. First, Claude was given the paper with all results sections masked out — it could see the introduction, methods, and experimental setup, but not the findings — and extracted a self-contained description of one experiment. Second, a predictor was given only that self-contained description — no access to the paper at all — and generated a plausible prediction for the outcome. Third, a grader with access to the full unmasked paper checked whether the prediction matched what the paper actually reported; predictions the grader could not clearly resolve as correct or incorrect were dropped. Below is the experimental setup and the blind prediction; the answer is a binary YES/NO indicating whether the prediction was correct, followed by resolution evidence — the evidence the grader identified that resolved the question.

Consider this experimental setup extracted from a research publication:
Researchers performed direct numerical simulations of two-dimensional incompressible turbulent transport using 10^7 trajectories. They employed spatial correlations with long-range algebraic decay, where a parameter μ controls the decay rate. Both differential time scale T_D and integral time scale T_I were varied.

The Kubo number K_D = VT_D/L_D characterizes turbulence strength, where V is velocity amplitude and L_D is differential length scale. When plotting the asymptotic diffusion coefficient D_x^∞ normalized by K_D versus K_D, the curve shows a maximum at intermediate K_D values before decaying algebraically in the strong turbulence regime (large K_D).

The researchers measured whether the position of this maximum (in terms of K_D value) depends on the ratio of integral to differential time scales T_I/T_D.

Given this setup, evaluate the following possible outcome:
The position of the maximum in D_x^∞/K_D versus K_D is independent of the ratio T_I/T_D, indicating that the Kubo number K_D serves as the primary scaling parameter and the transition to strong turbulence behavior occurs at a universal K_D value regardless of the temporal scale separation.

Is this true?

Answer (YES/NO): NO